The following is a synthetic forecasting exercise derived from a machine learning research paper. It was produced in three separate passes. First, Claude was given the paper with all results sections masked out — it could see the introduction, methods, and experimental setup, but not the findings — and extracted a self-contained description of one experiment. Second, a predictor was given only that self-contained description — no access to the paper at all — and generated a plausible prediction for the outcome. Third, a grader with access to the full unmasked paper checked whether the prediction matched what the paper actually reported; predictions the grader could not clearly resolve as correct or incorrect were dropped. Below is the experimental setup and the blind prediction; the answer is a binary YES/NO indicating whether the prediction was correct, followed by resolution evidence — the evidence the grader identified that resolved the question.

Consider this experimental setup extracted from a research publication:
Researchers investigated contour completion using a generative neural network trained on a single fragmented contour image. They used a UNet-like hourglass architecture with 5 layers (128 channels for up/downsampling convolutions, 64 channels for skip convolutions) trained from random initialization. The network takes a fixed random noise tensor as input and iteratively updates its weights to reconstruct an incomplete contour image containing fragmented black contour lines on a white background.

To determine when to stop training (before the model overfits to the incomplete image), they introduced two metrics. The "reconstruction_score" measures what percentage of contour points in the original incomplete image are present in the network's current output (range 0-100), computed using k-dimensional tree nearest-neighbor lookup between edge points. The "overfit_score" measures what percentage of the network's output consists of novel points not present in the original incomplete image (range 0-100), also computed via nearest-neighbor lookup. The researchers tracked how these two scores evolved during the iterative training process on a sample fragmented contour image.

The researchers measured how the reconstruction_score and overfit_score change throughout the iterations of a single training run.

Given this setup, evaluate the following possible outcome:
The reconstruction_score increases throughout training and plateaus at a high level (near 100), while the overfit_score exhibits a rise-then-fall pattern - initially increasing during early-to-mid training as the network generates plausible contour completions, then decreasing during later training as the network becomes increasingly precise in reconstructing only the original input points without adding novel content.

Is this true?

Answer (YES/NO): NO